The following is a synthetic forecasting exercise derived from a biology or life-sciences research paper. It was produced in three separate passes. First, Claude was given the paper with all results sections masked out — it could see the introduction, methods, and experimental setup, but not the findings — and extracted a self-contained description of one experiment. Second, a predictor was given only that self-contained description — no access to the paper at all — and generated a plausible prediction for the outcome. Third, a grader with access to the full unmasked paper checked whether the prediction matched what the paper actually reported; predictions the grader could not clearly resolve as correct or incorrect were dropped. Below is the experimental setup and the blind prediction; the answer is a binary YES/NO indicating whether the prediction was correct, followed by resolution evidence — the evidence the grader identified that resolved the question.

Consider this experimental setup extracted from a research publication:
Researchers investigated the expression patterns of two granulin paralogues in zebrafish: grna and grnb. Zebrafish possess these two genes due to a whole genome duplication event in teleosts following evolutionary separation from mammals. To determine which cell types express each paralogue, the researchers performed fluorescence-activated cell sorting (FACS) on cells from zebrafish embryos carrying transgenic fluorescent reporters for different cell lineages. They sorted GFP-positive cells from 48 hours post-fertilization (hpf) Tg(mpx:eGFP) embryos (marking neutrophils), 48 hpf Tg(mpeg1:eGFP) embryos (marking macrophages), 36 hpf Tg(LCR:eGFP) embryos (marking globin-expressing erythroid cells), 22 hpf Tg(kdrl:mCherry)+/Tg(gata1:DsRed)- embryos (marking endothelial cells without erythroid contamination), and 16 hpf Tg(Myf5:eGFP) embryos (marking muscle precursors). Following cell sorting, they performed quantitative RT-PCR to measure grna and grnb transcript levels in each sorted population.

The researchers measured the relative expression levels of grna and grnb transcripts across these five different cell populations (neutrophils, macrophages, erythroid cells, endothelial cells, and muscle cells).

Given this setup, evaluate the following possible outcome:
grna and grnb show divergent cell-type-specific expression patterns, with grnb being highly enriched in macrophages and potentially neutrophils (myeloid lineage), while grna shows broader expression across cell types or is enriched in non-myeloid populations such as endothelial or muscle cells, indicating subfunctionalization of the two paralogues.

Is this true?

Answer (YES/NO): NO